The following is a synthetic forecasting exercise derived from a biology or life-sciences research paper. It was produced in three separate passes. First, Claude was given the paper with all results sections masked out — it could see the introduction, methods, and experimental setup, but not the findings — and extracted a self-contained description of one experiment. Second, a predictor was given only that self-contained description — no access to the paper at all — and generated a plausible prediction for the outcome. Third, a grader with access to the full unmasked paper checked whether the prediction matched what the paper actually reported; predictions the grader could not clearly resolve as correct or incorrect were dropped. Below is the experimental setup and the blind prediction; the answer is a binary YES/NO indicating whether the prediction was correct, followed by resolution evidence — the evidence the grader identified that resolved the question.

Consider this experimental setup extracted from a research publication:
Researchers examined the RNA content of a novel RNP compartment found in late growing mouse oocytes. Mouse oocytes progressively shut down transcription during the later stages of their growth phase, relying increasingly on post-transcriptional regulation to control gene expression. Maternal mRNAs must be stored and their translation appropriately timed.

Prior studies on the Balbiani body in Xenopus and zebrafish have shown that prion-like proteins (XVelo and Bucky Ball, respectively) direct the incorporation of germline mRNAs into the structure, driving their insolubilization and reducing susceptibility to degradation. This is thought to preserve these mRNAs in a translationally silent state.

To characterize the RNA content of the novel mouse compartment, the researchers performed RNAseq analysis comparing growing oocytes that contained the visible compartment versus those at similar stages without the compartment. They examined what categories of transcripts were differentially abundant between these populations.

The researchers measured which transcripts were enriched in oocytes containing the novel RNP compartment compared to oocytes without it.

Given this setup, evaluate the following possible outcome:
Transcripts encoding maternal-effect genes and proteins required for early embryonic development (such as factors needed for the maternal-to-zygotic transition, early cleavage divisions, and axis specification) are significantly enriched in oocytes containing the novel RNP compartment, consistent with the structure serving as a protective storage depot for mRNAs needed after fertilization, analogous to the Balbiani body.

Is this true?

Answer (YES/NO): NO